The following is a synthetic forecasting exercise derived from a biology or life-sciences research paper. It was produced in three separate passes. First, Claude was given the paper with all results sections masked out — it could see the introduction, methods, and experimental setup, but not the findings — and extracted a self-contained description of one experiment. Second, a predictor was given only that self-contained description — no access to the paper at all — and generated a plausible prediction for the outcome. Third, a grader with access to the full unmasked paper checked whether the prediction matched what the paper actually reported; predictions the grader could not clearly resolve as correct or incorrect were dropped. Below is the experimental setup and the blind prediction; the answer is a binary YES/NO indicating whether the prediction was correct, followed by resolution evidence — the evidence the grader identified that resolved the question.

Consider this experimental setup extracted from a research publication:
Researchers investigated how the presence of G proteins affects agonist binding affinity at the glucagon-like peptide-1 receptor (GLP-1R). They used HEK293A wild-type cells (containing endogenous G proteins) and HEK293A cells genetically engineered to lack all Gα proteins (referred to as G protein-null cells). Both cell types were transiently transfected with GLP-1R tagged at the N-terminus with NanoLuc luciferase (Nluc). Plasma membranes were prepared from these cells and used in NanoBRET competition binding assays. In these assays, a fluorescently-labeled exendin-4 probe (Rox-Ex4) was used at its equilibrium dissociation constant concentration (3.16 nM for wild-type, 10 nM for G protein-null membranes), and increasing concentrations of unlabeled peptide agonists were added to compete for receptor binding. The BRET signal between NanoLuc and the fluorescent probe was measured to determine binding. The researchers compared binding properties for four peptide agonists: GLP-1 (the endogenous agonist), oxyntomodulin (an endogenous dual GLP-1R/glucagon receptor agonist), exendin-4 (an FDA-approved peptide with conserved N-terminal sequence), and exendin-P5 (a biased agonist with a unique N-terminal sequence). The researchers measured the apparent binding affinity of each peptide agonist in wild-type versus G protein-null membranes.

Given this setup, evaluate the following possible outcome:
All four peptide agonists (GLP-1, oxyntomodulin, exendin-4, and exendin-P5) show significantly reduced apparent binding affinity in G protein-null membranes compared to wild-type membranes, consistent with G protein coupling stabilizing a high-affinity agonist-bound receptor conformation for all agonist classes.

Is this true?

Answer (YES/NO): NO